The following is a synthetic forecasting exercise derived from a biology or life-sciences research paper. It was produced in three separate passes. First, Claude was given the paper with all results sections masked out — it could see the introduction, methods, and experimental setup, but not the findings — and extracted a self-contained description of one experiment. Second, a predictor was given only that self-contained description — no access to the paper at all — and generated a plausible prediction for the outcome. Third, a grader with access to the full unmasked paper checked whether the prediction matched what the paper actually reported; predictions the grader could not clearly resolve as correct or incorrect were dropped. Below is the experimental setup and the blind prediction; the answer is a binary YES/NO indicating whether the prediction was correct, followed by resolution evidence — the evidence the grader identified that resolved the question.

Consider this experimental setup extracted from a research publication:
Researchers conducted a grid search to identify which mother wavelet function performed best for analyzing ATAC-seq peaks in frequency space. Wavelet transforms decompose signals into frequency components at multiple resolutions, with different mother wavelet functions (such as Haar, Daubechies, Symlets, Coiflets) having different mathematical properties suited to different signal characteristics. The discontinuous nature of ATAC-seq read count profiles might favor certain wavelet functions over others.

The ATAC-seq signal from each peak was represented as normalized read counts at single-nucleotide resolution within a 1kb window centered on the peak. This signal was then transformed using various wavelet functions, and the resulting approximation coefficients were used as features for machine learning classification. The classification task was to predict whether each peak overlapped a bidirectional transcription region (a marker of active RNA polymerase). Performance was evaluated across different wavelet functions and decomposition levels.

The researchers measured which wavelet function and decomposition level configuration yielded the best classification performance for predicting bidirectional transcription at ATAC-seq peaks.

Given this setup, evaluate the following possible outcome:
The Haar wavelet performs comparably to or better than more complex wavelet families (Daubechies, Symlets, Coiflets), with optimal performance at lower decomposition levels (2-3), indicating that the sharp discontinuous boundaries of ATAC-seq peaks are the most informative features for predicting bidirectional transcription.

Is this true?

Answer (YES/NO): NO